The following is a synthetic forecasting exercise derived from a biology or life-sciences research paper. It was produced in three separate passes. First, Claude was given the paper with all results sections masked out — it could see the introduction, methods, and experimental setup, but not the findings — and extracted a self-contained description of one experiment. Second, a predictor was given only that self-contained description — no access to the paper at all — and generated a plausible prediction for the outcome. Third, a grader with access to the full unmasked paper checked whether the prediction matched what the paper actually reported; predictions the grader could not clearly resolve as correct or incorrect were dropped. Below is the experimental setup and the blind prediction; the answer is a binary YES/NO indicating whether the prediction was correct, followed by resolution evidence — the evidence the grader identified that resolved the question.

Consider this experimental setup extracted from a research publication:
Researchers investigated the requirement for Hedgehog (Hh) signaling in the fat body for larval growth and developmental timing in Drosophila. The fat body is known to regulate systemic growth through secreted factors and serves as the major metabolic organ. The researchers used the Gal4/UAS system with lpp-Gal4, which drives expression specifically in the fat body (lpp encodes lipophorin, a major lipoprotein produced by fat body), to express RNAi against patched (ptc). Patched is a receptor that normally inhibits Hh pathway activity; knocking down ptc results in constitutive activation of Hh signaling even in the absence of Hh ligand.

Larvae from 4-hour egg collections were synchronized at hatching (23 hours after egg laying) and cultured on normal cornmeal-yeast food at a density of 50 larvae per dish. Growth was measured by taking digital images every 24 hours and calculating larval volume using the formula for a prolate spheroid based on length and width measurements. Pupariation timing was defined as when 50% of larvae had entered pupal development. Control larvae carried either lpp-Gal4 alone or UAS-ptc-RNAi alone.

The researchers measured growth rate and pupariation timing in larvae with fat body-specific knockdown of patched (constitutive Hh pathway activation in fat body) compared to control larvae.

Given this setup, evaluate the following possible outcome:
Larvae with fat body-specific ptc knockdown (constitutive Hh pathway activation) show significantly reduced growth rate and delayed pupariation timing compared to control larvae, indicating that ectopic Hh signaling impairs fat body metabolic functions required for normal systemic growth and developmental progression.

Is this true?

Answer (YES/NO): NO